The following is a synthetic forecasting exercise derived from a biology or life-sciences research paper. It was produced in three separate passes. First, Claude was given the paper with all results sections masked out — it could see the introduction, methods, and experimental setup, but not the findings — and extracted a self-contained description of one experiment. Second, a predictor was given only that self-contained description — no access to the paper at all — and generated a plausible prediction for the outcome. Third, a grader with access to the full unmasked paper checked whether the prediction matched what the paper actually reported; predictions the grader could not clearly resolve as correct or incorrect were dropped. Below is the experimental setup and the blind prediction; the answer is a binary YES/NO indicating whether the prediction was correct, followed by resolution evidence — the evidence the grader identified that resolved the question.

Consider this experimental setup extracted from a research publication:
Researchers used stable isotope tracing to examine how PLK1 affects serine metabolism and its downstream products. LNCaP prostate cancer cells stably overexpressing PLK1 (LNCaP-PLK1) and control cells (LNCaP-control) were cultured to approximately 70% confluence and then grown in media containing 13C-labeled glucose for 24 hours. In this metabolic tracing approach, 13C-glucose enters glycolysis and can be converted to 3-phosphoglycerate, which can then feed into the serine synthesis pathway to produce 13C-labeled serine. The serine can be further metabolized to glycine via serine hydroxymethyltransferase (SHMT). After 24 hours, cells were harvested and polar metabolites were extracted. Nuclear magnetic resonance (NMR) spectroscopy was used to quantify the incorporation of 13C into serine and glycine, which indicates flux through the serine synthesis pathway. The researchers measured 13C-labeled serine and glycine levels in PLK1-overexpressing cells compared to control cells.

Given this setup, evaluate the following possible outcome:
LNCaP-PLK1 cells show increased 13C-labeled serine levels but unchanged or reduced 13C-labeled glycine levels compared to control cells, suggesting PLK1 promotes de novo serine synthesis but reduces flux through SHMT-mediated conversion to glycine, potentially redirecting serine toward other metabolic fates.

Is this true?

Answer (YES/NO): NO